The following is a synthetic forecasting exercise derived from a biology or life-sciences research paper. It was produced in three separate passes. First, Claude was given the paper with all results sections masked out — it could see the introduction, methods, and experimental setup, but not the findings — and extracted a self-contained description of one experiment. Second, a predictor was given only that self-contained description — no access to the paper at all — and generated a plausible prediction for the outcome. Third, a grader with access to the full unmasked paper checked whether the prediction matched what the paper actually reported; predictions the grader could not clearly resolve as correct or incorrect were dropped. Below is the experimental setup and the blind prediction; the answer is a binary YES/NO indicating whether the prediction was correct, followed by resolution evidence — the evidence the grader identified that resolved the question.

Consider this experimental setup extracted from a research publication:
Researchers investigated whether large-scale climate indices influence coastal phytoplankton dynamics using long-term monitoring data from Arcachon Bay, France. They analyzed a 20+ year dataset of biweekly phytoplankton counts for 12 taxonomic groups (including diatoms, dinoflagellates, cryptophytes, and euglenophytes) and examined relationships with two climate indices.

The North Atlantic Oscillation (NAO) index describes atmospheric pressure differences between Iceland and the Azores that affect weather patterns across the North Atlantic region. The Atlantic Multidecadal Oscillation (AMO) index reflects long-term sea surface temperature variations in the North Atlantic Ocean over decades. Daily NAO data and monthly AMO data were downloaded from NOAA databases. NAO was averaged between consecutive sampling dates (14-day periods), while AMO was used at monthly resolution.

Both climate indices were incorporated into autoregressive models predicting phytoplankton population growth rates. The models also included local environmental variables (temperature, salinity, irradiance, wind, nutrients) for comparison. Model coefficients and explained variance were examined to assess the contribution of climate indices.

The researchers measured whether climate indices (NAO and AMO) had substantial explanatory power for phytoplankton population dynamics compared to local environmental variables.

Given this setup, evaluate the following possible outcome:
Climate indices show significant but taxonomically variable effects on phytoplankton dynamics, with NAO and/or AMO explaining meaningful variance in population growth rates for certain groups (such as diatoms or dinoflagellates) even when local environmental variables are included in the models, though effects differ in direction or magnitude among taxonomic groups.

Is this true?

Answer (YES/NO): NO